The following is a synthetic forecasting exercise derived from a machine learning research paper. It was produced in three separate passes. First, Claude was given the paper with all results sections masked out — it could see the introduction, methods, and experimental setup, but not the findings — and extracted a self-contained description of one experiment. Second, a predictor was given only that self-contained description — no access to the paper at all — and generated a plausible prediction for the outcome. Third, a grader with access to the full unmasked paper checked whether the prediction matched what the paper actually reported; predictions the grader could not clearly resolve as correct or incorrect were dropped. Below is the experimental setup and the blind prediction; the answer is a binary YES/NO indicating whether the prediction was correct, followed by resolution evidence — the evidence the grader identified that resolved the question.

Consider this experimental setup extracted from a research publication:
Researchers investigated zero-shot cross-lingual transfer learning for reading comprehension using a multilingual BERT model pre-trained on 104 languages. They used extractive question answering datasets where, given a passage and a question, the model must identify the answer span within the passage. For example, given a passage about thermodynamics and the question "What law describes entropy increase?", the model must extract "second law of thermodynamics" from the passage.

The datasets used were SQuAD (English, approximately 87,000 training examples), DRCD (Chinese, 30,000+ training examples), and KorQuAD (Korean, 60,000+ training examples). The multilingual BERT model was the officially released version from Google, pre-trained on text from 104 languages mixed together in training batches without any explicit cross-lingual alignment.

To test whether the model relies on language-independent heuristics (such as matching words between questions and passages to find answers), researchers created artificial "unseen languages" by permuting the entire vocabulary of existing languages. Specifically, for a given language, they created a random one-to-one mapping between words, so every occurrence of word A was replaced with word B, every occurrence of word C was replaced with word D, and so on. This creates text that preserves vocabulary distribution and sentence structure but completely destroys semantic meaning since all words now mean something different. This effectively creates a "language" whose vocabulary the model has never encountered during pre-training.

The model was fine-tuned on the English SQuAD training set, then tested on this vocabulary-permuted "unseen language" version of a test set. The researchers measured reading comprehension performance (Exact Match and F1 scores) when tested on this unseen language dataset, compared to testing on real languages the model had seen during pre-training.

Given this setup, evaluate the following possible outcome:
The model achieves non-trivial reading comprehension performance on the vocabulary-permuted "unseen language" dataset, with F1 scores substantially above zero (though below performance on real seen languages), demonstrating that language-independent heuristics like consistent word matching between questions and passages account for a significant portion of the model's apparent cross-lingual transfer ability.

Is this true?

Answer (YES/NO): NO